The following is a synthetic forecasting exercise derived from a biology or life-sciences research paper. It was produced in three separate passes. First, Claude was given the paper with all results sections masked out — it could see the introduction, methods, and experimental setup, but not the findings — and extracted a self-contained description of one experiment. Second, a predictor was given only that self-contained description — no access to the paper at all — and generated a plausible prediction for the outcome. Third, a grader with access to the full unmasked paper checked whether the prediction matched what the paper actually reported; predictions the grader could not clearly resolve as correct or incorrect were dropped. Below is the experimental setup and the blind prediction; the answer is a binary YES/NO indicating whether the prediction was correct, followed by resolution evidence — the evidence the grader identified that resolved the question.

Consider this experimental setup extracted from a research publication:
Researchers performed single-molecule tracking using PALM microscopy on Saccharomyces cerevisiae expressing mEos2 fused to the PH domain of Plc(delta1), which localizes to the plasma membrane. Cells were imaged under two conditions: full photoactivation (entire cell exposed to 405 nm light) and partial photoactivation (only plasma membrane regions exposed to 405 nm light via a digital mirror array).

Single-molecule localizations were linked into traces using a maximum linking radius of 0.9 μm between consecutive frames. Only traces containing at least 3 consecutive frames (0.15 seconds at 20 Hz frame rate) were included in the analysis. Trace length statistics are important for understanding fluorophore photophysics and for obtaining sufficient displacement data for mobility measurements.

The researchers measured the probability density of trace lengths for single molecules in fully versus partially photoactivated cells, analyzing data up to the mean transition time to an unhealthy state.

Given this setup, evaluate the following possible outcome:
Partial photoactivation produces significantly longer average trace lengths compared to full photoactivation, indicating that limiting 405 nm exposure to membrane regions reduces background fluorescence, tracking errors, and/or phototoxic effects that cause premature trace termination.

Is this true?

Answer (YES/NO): NO